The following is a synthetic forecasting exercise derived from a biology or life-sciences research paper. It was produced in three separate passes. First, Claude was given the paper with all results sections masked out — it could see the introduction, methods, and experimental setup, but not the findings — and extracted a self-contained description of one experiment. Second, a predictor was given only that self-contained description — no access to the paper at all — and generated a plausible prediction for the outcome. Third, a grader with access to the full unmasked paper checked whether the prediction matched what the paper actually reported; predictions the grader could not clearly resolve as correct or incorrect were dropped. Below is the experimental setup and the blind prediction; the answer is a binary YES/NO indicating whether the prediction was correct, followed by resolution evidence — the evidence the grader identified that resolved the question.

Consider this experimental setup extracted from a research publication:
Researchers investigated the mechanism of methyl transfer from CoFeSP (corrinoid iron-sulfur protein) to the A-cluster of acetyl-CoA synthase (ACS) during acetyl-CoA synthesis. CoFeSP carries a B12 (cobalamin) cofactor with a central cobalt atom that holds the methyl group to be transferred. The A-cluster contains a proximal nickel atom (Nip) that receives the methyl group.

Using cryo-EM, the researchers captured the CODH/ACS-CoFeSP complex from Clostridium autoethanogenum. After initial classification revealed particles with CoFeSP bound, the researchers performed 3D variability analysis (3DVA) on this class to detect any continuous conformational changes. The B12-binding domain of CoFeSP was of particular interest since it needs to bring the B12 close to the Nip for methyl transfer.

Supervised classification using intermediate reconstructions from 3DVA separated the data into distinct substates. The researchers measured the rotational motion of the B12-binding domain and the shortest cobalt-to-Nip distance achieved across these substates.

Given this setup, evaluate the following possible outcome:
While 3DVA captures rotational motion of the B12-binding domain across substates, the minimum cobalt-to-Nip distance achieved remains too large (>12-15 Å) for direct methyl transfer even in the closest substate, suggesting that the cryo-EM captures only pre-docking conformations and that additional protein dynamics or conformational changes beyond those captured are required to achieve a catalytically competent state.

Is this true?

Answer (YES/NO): NO